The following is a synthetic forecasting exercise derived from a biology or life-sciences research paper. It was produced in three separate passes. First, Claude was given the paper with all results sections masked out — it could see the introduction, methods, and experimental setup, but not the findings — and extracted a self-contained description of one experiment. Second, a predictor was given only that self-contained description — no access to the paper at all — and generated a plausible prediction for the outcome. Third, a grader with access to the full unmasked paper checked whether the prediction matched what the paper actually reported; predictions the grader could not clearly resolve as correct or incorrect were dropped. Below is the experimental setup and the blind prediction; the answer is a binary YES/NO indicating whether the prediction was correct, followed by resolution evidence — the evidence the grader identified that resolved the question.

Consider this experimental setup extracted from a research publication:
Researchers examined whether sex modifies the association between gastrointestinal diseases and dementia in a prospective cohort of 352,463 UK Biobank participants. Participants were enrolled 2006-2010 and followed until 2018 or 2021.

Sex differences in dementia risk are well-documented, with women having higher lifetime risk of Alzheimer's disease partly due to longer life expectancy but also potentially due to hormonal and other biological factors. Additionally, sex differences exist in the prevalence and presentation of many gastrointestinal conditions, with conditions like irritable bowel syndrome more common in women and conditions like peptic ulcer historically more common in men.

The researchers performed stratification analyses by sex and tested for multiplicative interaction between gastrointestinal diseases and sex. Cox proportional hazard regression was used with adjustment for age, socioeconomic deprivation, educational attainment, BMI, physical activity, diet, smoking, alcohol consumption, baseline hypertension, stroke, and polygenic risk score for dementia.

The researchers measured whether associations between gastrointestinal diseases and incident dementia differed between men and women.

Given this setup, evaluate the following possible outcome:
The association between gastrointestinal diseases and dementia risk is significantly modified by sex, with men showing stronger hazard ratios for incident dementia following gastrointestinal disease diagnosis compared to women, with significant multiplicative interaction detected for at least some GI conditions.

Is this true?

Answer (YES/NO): NO